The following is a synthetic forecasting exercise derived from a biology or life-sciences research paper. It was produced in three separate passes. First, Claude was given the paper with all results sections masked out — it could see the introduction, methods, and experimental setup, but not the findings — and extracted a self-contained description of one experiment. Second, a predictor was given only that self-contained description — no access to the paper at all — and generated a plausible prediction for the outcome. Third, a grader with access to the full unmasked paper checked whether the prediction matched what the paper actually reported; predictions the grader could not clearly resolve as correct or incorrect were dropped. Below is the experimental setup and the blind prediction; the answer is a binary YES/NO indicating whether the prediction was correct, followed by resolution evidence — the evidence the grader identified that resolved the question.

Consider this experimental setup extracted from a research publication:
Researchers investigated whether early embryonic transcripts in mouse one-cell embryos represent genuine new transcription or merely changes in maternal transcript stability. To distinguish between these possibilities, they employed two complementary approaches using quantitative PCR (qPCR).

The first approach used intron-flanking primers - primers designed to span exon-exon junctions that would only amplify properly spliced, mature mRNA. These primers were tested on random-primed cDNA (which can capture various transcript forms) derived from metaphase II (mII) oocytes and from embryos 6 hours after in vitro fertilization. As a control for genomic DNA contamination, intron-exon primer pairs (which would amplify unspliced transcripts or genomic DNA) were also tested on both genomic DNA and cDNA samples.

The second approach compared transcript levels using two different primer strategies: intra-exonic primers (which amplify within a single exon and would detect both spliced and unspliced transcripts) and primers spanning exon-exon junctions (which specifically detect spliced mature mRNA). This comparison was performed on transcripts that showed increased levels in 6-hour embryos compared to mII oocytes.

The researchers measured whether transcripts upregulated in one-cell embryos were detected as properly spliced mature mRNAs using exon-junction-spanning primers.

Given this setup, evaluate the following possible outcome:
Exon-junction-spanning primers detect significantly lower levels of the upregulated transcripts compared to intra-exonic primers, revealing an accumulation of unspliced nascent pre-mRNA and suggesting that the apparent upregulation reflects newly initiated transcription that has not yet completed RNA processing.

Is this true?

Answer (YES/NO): NO